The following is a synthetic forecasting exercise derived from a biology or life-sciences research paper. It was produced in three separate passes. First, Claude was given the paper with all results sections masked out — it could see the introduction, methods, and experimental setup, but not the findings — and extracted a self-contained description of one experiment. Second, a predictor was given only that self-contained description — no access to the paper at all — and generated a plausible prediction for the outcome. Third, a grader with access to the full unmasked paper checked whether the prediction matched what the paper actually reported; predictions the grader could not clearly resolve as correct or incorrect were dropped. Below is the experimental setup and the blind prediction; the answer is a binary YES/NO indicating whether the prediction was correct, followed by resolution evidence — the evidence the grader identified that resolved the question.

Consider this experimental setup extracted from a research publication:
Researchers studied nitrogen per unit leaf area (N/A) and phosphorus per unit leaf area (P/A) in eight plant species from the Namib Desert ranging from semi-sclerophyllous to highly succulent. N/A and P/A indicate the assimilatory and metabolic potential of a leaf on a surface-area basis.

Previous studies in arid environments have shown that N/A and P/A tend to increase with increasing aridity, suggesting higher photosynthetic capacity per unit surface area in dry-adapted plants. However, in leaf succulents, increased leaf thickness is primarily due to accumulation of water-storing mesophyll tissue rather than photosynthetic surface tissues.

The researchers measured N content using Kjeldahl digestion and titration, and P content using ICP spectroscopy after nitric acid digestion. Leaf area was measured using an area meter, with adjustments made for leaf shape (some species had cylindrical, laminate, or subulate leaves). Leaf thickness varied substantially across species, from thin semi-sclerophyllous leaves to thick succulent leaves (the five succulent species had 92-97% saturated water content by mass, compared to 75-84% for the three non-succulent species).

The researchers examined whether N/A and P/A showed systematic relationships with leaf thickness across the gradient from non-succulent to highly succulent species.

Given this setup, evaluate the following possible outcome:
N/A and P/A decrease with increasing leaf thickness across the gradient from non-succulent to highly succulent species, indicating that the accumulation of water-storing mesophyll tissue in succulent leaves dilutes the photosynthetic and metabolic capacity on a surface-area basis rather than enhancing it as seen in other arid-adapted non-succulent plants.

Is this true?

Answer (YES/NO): NO